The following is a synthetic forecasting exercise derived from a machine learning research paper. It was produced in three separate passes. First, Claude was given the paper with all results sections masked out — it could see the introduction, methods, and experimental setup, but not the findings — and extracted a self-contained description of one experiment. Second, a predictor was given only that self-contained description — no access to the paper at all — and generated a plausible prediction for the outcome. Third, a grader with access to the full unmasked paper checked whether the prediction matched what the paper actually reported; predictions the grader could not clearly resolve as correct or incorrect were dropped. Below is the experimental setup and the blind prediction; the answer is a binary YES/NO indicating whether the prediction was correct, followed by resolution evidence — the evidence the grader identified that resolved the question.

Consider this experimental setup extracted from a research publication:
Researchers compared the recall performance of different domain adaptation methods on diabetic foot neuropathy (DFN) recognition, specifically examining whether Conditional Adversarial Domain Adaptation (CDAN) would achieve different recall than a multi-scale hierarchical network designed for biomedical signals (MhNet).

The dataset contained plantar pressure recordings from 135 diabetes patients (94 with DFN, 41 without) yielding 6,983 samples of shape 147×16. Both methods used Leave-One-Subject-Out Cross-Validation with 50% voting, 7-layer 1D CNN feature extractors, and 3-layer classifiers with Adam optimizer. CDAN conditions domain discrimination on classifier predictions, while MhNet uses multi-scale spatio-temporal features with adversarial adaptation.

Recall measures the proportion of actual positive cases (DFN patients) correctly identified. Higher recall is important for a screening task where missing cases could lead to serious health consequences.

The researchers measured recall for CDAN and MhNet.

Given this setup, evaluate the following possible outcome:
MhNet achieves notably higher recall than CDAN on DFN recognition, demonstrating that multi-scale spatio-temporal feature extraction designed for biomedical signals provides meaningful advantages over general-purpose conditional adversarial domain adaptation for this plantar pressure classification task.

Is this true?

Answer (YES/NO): NO